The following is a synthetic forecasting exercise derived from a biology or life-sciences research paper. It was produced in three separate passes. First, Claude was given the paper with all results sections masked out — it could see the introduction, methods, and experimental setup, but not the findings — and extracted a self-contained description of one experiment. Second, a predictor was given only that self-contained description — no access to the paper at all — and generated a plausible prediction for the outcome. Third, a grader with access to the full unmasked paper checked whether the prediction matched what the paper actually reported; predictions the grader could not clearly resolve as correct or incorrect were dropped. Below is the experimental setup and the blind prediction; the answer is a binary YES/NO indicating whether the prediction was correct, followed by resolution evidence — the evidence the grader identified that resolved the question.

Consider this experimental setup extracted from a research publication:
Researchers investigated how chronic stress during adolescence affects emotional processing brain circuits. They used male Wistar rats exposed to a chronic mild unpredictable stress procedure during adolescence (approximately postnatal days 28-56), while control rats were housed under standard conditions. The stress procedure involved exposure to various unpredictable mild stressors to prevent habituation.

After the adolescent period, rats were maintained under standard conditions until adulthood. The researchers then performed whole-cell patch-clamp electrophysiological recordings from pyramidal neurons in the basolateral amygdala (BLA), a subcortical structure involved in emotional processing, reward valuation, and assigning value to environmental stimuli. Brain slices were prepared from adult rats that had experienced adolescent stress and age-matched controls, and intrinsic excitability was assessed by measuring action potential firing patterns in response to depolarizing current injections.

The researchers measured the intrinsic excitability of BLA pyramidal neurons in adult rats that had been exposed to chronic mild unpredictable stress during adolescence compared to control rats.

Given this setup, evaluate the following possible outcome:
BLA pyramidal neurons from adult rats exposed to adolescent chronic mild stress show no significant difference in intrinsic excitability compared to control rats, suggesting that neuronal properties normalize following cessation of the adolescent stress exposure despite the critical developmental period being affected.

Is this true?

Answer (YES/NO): NO